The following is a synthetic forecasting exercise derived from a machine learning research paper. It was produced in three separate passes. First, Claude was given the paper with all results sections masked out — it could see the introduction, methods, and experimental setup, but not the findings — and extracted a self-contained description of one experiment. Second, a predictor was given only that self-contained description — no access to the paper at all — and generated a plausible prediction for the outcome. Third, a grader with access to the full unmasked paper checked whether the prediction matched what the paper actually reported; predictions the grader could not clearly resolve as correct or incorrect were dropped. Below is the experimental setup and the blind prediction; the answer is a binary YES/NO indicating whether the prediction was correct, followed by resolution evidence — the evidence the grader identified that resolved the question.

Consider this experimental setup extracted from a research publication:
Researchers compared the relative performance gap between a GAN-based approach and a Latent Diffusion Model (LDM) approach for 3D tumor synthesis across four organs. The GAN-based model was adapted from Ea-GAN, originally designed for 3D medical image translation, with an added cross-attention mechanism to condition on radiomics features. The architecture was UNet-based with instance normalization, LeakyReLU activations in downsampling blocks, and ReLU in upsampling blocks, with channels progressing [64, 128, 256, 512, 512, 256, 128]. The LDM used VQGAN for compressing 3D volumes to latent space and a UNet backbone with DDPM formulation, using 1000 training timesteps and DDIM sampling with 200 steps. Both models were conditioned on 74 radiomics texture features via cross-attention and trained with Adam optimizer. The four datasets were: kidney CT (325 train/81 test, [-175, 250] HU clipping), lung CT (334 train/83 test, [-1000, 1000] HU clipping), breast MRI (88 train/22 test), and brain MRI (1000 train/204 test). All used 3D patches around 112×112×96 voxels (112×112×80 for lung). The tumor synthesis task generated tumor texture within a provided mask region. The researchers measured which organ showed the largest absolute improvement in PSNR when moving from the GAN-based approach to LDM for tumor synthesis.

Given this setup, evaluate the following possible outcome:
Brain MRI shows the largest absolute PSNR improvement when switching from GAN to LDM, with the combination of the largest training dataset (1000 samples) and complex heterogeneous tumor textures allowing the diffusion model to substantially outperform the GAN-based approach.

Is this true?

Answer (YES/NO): NO